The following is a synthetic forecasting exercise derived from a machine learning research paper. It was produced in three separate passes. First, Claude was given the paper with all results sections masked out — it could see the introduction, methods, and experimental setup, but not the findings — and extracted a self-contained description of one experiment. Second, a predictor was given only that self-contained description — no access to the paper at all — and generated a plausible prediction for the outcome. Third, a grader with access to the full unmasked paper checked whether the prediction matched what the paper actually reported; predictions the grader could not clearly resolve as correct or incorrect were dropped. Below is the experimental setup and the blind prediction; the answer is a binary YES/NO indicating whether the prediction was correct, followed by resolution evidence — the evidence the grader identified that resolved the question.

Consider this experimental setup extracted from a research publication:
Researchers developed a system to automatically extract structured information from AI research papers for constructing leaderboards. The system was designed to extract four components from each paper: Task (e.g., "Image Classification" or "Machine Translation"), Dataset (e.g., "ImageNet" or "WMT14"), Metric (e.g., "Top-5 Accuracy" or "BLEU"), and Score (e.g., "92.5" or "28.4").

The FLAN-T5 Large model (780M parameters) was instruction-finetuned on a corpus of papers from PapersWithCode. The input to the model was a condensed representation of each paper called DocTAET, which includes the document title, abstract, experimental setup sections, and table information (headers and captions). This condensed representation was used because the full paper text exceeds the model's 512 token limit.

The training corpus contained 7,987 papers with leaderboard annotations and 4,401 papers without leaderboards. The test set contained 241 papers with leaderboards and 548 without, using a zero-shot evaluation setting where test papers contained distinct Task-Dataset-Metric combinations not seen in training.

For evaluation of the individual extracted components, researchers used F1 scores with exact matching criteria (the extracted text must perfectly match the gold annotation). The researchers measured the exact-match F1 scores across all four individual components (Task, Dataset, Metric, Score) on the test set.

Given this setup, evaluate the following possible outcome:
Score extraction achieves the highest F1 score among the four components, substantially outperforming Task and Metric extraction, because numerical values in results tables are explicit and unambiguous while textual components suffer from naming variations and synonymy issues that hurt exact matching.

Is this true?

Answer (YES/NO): NO